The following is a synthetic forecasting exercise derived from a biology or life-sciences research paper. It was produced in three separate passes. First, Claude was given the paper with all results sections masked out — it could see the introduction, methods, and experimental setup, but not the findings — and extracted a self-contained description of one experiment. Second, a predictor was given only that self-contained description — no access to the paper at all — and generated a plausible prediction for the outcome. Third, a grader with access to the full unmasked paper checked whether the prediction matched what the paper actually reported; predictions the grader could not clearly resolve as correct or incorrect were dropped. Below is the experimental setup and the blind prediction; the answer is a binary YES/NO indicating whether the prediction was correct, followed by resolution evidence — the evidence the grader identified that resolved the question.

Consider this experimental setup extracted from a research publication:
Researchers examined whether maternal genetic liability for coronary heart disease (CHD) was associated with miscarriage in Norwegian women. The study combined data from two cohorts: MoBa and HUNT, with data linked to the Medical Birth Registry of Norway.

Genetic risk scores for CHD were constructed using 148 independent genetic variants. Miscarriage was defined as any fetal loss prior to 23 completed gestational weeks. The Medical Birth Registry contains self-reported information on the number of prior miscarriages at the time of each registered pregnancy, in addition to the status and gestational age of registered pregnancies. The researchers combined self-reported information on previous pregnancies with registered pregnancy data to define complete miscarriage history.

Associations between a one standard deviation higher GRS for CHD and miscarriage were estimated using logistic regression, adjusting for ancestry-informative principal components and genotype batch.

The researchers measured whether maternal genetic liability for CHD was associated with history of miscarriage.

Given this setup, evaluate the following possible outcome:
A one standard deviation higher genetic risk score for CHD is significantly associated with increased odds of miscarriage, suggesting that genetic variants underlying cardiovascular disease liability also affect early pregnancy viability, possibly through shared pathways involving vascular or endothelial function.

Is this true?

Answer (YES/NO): NO